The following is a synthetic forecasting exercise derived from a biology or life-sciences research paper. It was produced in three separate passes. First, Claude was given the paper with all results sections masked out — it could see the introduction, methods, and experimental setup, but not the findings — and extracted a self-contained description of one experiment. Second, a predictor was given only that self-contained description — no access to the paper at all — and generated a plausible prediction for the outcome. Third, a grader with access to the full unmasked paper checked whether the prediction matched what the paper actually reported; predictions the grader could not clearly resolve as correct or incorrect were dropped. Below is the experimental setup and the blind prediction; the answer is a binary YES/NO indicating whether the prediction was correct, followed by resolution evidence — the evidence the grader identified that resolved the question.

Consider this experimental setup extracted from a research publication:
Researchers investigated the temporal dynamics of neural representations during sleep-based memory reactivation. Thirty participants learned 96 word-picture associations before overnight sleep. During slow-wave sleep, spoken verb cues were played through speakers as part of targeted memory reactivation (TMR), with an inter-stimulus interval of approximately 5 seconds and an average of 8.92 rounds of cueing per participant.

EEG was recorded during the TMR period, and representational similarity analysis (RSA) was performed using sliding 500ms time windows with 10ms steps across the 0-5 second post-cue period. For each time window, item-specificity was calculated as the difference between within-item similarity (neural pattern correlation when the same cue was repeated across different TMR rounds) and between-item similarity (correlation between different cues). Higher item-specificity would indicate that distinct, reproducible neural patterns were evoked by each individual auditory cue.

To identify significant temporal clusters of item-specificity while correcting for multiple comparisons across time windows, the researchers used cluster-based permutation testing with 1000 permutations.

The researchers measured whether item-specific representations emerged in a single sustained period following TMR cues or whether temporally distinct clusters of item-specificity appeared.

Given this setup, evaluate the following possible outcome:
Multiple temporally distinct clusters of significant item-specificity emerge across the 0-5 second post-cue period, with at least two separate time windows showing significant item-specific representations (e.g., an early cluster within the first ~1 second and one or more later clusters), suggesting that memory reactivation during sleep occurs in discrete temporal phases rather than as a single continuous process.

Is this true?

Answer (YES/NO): YES